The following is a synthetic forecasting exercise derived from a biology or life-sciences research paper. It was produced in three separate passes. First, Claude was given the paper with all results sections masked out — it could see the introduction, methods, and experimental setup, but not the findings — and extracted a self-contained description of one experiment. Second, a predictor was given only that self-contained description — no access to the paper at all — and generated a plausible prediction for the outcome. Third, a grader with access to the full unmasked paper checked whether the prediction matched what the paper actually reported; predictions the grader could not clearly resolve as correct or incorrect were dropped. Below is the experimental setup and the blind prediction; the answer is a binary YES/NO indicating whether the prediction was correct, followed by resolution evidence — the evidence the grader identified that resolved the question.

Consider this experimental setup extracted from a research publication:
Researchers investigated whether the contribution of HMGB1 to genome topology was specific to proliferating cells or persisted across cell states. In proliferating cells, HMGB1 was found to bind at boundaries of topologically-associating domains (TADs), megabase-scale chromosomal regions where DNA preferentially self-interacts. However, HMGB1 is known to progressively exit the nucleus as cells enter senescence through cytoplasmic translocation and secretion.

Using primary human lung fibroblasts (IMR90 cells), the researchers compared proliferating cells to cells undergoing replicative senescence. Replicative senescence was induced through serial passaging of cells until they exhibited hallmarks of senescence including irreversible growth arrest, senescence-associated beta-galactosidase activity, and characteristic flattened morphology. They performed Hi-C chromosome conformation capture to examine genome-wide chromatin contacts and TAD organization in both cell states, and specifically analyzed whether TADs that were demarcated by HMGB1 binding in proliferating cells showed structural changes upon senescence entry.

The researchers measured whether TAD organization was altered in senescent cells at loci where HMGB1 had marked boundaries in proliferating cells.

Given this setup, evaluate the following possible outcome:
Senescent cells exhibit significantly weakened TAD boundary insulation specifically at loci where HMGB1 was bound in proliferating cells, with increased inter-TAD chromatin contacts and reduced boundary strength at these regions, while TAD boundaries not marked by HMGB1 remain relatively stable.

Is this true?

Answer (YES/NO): YES